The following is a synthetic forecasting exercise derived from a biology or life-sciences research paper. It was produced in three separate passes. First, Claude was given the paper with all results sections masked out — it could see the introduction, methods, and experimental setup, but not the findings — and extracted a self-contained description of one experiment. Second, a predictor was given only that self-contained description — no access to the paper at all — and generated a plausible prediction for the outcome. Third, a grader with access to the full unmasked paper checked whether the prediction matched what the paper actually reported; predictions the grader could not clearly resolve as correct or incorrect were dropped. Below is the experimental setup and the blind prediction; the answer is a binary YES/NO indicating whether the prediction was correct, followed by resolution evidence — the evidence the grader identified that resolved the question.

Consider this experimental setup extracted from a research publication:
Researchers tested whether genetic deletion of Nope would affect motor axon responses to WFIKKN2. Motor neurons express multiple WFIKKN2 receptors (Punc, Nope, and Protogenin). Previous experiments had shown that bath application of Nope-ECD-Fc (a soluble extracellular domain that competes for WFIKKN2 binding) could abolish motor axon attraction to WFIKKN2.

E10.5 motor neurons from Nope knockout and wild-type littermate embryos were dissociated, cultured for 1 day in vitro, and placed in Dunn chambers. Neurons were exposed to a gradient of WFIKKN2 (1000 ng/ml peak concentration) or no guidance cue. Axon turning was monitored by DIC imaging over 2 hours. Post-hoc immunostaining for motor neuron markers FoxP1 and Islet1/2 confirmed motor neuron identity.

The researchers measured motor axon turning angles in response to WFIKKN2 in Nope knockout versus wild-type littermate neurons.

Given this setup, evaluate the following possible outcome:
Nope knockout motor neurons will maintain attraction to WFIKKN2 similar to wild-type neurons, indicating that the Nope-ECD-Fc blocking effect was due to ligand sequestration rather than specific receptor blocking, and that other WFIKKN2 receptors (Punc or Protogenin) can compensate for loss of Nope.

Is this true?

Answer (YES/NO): YES